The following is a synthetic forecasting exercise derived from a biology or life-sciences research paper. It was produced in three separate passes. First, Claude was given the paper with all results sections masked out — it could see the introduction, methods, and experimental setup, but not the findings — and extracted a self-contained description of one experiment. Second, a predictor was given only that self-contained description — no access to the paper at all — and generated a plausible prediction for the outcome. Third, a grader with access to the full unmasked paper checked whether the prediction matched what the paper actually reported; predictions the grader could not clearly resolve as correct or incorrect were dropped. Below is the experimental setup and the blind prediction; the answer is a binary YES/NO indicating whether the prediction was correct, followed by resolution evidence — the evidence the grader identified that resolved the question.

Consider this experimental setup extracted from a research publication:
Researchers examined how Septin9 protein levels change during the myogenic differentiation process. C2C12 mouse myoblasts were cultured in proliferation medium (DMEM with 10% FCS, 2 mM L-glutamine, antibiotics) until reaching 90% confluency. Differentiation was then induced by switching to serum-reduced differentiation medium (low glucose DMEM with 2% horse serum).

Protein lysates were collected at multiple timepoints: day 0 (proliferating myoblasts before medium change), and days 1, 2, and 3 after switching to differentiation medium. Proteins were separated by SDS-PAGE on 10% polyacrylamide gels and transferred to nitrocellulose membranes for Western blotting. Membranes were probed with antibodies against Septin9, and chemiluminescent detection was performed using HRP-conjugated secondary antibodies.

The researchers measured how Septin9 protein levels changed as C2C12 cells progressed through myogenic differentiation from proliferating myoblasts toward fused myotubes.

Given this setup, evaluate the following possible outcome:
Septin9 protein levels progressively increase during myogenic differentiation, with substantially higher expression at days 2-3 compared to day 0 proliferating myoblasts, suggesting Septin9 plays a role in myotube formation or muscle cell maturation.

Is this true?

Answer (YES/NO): NO